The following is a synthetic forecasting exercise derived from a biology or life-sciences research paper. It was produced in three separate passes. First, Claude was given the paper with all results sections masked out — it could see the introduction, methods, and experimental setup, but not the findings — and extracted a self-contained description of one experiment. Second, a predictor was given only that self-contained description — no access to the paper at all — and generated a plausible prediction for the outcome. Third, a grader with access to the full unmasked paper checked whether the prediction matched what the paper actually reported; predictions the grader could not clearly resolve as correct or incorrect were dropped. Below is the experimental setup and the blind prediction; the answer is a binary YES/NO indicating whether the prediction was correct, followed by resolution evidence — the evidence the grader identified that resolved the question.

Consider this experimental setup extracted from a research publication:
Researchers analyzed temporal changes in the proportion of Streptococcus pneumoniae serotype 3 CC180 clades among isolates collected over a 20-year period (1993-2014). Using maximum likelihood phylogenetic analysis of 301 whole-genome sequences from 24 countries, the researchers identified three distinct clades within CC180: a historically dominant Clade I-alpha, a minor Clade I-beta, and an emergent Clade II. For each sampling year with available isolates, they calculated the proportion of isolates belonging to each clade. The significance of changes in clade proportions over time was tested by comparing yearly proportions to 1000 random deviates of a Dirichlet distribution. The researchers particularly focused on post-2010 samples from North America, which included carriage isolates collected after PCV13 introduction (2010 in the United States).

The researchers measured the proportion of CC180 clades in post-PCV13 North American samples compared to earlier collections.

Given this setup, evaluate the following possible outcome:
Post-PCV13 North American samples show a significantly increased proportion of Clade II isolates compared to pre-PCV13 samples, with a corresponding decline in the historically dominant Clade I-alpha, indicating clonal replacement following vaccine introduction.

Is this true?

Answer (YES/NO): NO